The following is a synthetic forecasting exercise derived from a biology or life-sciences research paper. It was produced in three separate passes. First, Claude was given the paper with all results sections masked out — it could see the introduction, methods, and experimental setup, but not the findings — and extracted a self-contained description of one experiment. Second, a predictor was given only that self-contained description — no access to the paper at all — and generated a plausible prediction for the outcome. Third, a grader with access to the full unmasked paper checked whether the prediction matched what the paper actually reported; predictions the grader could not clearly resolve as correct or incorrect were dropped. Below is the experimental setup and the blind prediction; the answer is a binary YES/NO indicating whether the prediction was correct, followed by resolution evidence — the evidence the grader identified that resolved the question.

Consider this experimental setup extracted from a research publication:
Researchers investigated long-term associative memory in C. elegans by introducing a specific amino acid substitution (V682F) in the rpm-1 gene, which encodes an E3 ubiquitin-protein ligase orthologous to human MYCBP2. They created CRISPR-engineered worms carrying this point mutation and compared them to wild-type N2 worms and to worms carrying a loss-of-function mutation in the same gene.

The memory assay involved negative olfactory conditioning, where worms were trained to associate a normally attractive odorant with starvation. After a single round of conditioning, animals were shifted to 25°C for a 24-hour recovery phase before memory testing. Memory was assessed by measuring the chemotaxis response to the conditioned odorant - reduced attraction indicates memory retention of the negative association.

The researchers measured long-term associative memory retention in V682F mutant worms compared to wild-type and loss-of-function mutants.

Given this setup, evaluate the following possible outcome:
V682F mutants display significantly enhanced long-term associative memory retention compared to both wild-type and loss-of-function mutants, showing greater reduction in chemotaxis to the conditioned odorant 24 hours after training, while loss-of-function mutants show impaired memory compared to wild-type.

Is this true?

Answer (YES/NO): NO